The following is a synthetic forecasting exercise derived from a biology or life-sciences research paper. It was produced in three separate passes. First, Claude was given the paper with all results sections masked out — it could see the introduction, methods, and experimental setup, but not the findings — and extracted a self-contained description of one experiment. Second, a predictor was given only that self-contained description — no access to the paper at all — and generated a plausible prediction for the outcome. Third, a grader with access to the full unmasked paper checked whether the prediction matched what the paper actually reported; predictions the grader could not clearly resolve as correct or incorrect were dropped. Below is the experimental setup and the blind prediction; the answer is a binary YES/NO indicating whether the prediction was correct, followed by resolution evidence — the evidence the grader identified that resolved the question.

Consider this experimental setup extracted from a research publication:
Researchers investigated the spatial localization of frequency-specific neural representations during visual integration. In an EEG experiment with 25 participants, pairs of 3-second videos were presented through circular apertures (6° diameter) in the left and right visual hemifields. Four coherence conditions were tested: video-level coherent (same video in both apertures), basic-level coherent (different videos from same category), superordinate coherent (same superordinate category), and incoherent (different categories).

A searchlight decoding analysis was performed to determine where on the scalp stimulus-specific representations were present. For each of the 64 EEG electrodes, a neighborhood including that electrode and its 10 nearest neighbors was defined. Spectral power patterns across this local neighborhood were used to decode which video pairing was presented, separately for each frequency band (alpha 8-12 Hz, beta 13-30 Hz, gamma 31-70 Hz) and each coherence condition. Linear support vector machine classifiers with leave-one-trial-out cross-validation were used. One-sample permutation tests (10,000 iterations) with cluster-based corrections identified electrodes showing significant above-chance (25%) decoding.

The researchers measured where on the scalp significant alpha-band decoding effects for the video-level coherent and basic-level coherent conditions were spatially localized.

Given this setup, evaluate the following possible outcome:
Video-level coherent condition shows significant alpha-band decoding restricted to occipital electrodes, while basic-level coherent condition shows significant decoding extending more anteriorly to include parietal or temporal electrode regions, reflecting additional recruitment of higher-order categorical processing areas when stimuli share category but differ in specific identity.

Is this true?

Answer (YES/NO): NO